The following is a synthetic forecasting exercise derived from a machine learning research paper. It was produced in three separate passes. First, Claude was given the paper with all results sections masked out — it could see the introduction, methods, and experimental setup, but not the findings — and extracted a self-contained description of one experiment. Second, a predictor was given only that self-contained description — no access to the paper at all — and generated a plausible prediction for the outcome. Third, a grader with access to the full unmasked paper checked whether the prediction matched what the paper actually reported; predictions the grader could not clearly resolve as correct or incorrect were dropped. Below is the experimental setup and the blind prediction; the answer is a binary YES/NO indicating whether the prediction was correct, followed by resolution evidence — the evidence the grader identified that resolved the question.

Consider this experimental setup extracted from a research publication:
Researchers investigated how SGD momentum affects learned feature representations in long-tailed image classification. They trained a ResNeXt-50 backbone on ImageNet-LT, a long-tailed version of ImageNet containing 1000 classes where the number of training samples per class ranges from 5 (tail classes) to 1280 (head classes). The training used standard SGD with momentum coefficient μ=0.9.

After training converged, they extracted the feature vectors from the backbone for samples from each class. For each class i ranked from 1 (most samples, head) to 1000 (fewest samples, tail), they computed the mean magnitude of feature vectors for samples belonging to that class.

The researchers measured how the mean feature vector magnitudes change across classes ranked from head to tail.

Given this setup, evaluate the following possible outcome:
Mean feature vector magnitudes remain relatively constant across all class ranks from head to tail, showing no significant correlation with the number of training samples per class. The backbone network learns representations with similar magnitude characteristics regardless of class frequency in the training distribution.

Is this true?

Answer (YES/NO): NO